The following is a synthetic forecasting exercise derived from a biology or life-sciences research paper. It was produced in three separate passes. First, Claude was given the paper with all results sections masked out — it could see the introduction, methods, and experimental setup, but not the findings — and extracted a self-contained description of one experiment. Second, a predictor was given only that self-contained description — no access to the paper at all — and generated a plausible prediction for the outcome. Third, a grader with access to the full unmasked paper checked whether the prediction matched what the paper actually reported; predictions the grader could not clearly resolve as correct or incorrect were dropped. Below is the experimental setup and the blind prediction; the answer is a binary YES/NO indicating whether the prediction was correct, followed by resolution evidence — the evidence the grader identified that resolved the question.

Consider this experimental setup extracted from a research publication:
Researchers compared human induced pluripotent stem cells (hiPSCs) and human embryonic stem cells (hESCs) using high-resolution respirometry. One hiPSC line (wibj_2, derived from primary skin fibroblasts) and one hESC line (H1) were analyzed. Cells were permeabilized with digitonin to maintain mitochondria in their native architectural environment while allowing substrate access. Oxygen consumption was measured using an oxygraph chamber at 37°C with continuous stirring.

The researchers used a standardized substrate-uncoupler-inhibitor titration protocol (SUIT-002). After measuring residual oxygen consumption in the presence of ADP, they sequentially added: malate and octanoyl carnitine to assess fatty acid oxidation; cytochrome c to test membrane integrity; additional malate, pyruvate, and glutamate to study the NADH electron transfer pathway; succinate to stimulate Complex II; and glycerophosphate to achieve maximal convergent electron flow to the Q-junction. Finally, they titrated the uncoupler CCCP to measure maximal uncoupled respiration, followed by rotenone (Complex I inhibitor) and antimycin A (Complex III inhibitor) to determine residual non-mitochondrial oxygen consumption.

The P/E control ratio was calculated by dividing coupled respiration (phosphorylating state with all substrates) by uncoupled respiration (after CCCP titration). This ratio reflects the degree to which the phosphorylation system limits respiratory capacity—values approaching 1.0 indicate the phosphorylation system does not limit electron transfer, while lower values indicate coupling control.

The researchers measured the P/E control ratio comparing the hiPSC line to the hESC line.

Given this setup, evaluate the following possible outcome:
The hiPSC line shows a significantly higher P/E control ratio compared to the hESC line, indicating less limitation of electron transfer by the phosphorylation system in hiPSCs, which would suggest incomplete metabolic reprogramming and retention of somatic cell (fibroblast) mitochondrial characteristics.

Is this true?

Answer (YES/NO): YES